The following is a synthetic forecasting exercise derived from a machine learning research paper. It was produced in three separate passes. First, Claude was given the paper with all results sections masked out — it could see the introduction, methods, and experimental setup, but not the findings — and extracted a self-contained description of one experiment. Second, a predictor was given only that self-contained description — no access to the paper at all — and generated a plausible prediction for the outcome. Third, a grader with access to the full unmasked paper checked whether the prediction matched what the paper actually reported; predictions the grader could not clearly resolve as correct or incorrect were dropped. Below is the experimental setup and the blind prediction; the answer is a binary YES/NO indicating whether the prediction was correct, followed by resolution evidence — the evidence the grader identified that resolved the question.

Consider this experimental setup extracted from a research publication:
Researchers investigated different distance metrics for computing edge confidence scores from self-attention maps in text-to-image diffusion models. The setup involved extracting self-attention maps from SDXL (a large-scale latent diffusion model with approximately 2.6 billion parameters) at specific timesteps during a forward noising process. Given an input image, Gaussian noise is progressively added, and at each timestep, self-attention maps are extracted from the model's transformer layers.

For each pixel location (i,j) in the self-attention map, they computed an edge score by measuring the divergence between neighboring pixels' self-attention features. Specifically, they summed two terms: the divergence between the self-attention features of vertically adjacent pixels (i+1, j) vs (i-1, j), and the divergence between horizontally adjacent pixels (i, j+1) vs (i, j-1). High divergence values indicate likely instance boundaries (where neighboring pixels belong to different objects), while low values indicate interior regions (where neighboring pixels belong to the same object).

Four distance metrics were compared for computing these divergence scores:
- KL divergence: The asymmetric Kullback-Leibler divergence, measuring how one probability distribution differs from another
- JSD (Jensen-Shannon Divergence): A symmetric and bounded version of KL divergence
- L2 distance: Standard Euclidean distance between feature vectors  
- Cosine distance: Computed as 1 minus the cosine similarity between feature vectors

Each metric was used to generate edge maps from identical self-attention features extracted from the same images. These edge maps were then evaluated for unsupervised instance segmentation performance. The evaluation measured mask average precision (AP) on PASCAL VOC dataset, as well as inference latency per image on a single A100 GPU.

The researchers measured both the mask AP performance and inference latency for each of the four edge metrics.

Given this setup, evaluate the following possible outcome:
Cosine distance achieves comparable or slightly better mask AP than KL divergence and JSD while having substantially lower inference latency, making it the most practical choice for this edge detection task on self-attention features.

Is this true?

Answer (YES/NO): NO